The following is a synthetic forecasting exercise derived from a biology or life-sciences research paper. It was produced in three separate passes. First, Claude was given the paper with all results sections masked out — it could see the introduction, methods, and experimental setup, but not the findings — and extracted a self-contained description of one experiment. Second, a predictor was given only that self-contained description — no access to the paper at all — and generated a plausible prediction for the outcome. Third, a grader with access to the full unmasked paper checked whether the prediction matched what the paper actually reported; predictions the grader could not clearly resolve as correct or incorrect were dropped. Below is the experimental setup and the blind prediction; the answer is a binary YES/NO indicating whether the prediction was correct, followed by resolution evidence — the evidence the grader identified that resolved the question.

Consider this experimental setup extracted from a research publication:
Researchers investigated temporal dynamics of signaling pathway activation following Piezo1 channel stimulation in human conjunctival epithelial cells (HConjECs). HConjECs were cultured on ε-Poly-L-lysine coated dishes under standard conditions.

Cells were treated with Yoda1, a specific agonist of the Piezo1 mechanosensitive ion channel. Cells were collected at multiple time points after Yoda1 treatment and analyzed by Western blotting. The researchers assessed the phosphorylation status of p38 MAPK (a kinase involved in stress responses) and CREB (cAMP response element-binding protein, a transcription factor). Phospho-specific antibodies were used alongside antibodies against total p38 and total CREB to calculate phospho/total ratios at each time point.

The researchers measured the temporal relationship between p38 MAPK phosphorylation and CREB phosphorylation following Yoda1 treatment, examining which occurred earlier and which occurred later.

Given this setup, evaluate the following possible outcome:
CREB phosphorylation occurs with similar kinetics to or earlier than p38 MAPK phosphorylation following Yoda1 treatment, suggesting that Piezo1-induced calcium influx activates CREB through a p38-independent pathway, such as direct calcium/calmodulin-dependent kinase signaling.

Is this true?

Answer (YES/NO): NO